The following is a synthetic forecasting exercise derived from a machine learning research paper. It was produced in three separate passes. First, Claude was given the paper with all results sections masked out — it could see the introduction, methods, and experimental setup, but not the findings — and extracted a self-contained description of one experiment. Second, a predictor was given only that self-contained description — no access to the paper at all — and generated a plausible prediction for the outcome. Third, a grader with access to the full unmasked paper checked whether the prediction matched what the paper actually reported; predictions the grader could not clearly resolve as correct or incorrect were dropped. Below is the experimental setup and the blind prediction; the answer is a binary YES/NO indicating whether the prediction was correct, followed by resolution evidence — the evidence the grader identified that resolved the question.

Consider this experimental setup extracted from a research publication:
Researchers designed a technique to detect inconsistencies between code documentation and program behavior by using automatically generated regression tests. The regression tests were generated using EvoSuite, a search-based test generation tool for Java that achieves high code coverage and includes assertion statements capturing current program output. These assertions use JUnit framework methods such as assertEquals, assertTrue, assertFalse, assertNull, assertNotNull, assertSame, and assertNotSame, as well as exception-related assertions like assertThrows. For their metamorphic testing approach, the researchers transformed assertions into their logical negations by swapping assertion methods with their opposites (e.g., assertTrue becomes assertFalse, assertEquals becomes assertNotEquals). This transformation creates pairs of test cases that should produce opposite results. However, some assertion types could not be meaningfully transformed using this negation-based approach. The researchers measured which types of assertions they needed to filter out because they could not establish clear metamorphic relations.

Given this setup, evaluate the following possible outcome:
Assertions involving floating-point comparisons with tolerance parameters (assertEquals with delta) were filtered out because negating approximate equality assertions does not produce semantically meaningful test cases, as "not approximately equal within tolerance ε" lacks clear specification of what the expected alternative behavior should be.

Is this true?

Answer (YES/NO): NO